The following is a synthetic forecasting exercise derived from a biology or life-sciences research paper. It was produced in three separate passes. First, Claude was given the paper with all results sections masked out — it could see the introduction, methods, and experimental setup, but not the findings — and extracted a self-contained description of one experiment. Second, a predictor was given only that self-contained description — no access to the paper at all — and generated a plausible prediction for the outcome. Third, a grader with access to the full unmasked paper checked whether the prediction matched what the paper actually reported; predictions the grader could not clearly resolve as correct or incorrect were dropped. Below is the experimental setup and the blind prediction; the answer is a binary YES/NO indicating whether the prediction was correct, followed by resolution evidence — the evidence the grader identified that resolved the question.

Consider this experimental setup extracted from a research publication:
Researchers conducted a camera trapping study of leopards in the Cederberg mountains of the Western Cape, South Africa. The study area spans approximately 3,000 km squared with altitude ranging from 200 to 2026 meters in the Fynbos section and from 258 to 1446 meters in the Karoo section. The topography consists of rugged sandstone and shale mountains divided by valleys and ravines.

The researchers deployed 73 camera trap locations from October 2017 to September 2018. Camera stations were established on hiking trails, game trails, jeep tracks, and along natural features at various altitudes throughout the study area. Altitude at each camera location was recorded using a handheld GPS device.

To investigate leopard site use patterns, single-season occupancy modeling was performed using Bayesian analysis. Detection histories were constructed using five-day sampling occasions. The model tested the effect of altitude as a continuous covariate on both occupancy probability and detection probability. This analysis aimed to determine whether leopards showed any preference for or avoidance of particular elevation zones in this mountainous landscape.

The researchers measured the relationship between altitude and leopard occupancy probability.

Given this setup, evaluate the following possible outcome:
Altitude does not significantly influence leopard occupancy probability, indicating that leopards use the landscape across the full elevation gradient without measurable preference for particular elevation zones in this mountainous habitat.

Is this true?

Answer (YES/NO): YES